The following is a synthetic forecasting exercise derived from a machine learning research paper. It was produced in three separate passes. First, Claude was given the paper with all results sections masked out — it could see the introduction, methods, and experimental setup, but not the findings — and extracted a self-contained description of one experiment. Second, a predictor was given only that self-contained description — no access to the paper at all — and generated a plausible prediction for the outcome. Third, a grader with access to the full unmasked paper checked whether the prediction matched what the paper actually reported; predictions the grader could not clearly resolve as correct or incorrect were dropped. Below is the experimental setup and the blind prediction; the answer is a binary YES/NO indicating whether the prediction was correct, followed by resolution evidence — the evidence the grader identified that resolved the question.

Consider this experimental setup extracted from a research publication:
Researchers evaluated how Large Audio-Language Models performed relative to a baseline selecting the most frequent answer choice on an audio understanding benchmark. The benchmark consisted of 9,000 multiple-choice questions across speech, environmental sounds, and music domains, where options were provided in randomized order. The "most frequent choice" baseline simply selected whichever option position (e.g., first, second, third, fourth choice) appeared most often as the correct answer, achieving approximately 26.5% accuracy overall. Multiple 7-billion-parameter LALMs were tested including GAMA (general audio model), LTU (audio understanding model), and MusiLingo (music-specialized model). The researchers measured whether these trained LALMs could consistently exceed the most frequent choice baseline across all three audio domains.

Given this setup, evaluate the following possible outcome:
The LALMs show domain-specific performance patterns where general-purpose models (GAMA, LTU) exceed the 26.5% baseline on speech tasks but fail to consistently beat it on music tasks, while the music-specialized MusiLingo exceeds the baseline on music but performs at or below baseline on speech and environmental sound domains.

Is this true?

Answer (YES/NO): NO